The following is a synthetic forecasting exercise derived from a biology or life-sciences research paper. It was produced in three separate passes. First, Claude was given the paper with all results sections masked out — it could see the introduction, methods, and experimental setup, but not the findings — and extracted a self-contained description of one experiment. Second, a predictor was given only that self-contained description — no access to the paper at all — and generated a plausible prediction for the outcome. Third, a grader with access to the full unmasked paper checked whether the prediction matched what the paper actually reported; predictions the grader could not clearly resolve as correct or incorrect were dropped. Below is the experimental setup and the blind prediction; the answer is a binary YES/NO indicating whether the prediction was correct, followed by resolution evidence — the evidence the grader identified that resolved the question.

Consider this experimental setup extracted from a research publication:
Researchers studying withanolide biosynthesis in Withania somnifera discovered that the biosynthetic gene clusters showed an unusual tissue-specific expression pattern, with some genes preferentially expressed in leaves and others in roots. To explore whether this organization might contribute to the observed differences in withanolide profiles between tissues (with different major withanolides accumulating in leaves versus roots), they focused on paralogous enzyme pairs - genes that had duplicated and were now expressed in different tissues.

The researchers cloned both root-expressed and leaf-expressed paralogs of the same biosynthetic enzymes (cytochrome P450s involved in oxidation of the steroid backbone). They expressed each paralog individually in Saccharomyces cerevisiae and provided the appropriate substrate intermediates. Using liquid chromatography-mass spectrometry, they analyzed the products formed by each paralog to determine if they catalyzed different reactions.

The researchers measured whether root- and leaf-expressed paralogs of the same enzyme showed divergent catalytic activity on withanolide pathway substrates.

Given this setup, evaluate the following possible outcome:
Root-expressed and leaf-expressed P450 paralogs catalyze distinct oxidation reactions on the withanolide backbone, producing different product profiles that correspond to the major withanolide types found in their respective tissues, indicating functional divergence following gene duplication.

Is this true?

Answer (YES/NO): NO